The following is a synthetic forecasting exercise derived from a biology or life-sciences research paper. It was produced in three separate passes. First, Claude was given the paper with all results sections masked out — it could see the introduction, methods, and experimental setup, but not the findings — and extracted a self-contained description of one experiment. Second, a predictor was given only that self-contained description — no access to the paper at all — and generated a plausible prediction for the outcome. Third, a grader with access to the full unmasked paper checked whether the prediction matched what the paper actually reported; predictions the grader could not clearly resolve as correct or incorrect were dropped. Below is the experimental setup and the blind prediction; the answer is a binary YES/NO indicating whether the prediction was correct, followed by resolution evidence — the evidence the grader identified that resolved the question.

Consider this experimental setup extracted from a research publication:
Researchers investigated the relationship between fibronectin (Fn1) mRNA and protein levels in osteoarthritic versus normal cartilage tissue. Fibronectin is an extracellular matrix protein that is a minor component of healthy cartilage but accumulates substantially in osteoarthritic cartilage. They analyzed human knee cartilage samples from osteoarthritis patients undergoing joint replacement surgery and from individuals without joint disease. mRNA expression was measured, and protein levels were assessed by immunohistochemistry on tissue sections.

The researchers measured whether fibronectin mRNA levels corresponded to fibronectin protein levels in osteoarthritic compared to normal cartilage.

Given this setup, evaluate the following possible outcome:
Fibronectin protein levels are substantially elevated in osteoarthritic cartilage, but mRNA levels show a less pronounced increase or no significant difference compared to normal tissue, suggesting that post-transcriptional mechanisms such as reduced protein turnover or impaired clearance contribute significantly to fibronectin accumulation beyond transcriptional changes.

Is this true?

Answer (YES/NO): NO